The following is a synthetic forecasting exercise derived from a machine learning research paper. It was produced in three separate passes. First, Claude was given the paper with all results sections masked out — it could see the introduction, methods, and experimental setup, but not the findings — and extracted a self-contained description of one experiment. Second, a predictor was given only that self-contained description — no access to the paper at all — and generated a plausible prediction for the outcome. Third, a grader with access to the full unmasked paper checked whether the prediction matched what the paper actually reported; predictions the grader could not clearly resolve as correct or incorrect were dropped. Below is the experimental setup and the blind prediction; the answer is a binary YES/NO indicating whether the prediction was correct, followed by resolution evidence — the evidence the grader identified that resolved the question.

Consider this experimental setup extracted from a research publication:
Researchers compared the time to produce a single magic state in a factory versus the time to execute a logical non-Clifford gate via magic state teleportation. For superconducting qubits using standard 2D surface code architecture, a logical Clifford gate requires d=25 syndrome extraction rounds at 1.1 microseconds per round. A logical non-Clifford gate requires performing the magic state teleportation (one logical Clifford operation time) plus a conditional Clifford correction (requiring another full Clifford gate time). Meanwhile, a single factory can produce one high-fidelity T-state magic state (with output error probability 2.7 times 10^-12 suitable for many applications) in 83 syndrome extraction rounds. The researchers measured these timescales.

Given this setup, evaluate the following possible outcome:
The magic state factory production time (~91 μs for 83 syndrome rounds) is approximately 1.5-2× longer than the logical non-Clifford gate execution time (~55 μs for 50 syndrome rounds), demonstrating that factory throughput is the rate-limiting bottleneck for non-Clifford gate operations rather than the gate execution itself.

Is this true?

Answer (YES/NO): YES